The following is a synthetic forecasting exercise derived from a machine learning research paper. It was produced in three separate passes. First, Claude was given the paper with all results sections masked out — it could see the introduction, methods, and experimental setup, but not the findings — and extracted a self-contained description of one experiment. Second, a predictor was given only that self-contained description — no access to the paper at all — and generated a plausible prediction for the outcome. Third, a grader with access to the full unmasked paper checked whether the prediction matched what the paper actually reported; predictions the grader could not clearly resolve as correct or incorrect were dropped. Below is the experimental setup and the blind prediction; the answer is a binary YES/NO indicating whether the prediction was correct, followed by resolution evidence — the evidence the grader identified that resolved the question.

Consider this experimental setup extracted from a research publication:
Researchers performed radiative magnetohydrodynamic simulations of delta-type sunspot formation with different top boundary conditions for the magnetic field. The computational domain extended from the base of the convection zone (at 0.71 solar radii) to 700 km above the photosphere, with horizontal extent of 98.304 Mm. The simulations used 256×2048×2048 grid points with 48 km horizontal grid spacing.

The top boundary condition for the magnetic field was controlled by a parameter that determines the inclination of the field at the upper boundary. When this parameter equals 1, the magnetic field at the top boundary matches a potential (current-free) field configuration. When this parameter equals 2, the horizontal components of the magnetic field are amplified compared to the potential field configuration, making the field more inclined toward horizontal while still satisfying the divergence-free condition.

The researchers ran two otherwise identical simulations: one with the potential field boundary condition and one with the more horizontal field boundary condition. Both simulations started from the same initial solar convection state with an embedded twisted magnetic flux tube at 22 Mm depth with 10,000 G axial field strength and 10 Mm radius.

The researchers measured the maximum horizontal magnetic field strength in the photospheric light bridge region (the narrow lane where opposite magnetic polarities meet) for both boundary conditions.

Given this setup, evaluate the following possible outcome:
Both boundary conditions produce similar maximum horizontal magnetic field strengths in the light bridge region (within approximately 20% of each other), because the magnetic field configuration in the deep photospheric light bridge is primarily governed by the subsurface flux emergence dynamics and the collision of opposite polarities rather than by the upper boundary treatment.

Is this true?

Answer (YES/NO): YES